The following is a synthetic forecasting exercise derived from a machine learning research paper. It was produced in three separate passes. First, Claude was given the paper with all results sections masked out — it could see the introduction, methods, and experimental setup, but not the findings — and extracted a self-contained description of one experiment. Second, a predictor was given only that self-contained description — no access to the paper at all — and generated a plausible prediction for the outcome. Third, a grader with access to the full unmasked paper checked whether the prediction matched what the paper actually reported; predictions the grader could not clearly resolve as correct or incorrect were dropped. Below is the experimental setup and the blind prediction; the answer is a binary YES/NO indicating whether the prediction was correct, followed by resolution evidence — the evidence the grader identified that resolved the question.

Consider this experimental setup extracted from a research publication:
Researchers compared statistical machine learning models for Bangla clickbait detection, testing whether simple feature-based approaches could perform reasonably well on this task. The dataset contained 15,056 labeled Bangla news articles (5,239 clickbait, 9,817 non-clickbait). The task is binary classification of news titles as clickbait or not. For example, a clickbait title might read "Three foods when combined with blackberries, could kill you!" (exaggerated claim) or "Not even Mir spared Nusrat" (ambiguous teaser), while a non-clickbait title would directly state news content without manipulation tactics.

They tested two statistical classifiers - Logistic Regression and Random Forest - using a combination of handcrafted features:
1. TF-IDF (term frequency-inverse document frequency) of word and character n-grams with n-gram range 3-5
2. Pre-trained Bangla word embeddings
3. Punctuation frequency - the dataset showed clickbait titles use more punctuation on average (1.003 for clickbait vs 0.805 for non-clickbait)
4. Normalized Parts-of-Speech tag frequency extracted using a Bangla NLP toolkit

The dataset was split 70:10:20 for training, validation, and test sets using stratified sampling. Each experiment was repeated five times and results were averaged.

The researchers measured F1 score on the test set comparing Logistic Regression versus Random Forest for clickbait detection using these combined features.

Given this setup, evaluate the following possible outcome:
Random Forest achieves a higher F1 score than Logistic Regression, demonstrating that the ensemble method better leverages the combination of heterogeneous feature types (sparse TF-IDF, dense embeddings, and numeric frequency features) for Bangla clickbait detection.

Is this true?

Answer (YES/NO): YES